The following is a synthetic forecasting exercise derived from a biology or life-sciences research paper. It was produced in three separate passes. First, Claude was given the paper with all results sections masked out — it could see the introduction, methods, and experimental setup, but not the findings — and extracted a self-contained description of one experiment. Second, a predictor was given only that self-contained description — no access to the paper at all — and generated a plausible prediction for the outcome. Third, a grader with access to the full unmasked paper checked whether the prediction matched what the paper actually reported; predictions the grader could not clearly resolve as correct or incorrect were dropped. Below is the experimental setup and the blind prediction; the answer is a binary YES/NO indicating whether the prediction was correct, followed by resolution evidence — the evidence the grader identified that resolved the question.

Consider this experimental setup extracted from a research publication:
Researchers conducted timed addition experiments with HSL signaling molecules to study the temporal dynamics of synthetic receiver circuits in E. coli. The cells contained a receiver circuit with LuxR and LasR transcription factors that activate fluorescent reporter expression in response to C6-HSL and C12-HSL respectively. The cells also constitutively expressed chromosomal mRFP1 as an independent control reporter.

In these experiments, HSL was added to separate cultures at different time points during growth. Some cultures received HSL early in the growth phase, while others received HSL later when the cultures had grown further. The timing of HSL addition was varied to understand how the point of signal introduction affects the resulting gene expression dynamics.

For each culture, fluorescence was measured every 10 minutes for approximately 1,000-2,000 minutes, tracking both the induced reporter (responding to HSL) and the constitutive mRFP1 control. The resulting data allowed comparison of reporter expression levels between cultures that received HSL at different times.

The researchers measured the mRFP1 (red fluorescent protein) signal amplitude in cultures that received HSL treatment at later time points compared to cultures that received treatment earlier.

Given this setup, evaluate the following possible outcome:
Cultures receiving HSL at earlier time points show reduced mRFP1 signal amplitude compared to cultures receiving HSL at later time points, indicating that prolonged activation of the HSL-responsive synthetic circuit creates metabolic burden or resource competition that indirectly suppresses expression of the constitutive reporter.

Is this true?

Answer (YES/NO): NO